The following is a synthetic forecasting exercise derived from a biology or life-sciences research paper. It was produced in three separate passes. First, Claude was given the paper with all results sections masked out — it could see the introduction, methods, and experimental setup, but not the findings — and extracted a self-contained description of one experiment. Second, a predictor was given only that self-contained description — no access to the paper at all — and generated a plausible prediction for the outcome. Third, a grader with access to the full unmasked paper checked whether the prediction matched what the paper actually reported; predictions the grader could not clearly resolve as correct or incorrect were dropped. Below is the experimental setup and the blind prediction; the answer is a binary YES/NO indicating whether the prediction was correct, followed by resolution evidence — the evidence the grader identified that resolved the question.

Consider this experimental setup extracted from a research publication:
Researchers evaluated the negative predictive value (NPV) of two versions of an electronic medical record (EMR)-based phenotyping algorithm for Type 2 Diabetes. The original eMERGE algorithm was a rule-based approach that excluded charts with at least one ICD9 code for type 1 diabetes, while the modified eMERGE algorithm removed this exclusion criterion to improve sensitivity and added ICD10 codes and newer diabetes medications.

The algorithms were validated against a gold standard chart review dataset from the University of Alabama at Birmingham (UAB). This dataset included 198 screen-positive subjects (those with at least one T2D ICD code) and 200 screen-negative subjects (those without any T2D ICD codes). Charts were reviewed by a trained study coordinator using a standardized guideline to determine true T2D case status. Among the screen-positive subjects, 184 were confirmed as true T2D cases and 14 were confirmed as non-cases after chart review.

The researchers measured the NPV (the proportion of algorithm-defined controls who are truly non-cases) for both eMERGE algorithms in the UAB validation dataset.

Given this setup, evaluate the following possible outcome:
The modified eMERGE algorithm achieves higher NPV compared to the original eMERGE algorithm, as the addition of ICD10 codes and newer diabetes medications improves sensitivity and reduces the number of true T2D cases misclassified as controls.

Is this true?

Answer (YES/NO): NO